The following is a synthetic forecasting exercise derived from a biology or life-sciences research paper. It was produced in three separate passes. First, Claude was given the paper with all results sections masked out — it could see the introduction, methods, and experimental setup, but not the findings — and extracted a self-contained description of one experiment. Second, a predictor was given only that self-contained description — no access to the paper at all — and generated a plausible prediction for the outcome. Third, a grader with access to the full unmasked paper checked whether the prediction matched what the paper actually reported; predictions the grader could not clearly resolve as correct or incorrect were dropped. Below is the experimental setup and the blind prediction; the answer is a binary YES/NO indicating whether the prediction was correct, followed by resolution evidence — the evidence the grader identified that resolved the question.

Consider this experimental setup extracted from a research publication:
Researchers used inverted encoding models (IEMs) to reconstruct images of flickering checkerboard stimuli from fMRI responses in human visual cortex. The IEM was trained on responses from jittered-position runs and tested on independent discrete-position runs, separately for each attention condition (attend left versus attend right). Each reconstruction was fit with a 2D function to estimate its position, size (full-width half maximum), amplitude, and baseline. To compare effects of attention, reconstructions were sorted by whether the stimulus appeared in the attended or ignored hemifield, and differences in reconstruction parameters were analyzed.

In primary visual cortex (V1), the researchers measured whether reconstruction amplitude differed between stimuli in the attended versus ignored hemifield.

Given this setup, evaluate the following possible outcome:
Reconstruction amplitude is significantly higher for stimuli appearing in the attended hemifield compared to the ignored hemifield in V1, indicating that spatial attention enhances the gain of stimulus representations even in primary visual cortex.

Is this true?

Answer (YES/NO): NO